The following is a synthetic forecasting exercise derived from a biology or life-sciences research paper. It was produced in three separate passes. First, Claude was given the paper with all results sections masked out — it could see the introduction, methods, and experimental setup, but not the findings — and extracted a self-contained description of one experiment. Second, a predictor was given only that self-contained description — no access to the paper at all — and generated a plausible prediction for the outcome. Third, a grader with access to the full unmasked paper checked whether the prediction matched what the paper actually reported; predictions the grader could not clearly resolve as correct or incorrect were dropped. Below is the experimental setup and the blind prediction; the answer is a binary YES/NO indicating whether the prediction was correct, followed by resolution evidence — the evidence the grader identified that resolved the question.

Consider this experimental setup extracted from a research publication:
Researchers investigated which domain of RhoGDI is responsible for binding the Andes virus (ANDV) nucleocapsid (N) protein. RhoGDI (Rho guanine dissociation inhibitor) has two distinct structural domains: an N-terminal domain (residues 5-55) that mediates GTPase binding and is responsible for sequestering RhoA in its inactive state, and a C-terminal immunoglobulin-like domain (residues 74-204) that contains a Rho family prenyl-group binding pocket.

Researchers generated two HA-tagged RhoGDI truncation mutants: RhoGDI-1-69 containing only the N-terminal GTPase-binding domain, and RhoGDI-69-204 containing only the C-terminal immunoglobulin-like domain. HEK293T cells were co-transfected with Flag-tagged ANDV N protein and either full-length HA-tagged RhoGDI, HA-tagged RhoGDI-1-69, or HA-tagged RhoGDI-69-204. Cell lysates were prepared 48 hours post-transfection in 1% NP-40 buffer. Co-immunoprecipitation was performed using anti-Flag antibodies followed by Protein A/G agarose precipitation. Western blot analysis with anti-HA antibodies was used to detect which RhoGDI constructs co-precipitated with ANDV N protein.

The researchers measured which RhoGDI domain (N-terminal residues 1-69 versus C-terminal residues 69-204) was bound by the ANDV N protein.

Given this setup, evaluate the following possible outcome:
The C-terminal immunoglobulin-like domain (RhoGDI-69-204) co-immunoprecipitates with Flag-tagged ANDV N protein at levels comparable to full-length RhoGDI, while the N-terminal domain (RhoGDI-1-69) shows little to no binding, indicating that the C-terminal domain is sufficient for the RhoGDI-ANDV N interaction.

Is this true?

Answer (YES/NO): YES